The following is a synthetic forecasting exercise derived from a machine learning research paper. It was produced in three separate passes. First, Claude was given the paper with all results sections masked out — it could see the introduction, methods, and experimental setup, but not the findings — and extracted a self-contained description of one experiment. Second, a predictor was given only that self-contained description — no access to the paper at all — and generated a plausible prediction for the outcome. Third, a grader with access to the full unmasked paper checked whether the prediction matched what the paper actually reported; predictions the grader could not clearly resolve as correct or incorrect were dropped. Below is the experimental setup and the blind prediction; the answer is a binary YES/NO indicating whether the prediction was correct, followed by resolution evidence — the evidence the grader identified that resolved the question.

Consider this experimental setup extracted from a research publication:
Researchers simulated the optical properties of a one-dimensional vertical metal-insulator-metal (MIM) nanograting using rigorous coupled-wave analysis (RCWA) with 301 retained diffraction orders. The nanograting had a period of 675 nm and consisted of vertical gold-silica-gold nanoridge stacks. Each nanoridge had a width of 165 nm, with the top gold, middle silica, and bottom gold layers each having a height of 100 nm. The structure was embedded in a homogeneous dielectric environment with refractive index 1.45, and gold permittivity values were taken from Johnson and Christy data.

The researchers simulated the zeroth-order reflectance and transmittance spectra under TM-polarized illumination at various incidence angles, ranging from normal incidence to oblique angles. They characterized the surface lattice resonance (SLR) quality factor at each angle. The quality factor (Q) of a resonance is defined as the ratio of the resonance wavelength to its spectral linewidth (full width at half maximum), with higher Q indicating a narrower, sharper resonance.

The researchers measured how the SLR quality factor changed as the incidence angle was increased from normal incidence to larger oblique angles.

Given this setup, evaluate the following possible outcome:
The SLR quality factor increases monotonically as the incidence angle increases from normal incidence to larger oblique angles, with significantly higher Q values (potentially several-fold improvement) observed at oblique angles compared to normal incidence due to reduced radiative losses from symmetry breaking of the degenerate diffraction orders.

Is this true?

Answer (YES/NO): NO